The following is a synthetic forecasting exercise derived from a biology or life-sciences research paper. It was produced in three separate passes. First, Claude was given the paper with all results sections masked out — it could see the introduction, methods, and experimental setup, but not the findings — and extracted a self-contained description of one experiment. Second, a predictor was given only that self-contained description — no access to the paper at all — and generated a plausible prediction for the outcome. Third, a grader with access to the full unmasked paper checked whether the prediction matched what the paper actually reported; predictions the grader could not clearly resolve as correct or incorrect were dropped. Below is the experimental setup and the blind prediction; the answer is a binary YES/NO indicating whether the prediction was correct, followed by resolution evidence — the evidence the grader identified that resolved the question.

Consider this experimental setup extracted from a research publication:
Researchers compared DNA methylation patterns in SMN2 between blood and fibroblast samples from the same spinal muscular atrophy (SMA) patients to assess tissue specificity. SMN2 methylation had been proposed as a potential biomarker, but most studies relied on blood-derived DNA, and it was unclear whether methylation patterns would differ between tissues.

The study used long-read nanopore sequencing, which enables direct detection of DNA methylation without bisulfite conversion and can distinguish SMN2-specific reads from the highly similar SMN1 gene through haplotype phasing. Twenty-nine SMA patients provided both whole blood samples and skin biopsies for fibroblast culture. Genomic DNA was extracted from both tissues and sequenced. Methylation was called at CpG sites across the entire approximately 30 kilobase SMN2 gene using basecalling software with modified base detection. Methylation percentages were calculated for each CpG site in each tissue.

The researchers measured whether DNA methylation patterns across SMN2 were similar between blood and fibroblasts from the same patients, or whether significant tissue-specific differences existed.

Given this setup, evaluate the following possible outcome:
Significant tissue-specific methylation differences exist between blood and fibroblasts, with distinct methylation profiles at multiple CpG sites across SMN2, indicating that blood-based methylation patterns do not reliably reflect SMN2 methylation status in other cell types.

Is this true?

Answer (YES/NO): YES